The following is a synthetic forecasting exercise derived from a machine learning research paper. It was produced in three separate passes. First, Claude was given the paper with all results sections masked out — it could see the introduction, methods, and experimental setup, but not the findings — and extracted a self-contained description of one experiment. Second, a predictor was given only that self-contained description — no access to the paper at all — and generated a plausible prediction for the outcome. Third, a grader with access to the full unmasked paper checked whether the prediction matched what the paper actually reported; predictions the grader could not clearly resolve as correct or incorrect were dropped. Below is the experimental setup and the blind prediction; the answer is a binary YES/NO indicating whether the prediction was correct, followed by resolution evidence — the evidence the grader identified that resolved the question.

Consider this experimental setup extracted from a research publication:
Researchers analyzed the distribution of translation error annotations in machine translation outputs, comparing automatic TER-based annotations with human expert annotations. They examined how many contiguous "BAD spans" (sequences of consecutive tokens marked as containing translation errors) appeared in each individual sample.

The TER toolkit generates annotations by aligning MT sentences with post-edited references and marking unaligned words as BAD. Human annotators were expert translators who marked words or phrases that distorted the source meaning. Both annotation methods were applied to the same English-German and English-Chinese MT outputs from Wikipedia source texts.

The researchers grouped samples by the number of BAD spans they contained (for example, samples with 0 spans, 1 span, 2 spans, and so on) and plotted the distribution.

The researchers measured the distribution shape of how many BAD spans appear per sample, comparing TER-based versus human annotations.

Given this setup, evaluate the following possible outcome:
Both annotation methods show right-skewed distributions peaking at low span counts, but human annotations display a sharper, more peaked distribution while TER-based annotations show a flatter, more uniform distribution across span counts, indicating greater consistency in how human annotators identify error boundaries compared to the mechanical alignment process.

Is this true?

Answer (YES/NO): NO